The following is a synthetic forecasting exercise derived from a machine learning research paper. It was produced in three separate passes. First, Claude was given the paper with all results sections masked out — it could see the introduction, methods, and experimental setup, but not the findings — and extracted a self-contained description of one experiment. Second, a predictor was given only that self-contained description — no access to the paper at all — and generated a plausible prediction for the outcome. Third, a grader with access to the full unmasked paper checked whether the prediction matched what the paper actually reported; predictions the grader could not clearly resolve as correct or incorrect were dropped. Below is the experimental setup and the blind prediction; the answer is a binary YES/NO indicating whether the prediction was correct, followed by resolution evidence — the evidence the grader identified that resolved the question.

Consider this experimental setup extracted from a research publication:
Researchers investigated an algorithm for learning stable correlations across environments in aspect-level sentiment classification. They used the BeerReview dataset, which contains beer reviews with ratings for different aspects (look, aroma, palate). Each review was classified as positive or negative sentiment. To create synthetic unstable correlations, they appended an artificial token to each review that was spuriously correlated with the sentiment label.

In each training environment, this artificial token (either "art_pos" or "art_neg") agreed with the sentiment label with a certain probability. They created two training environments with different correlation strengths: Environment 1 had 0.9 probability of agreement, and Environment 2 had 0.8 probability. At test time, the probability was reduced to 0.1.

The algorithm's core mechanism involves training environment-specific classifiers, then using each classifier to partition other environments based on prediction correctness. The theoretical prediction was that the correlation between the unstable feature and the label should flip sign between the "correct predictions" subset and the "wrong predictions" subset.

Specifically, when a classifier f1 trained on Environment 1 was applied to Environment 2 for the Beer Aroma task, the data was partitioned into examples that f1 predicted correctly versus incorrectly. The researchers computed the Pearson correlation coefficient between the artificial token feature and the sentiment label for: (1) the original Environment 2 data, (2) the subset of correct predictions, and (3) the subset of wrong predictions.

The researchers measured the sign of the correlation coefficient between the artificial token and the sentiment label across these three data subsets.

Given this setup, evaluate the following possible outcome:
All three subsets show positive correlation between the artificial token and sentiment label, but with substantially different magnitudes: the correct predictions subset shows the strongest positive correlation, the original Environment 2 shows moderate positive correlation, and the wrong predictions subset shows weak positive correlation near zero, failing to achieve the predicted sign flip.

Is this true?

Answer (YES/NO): NO